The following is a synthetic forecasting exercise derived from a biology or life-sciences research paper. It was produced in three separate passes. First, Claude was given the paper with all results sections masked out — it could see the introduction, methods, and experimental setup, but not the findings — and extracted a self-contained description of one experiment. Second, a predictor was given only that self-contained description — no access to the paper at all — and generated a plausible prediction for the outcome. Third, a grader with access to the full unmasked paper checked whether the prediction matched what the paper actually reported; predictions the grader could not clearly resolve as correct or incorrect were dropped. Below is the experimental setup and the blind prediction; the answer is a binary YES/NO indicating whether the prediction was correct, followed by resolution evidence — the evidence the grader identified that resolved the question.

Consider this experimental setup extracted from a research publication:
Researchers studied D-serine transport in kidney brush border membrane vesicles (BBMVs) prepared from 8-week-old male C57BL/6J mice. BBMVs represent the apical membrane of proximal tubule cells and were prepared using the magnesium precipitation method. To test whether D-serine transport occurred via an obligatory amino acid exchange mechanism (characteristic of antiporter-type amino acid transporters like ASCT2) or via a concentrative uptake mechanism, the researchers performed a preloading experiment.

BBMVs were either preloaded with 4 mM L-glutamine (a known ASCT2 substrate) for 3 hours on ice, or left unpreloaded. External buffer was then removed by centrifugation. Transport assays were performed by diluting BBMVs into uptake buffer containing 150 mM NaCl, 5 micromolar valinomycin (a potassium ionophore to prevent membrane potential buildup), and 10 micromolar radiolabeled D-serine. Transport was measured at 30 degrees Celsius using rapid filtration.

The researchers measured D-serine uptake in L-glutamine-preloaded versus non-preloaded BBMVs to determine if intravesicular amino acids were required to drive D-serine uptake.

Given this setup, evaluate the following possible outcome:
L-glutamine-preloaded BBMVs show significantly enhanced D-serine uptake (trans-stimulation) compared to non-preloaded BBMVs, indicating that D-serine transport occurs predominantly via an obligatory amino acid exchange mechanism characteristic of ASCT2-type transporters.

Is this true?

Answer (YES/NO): NO